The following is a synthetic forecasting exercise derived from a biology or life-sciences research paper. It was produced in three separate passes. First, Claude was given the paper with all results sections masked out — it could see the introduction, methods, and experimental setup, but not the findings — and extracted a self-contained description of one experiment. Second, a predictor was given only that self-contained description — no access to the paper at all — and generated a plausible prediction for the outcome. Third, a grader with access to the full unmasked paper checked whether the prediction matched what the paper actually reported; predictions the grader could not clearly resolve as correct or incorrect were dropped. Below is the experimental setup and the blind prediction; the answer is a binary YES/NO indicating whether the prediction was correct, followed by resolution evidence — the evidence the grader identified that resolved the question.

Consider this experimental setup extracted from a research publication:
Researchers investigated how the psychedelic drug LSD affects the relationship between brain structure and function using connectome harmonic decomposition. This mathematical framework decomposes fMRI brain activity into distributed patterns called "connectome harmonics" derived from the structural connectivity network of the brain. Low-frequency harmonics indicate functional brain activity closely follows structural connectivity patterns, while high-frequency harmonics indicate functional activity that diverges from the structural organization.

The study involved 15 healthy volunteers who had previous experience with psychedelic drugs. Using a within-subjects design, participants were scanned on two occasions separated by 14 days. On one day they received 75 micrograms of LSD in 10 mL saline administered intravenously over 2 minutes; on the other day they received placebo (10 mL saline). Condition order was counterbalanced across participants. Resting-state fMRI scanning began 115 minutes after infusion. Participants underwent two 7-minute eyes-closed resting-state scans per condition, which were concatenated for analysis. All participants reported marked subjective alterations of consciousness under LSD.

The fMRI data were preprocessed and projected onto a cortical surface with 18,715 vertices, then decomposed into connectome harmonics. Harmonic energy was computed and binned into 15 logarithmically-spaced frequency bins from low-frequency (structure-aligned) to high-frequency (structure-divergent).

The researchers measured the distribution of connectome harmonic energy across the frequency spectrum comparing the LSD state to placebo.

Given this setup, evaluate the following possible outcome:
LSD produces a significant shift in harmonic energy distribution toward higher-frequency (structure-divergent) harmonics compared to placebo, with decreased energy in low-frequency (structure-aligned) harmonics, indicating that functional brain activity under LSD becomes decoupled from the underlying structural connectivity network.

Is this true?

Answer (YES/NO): YES